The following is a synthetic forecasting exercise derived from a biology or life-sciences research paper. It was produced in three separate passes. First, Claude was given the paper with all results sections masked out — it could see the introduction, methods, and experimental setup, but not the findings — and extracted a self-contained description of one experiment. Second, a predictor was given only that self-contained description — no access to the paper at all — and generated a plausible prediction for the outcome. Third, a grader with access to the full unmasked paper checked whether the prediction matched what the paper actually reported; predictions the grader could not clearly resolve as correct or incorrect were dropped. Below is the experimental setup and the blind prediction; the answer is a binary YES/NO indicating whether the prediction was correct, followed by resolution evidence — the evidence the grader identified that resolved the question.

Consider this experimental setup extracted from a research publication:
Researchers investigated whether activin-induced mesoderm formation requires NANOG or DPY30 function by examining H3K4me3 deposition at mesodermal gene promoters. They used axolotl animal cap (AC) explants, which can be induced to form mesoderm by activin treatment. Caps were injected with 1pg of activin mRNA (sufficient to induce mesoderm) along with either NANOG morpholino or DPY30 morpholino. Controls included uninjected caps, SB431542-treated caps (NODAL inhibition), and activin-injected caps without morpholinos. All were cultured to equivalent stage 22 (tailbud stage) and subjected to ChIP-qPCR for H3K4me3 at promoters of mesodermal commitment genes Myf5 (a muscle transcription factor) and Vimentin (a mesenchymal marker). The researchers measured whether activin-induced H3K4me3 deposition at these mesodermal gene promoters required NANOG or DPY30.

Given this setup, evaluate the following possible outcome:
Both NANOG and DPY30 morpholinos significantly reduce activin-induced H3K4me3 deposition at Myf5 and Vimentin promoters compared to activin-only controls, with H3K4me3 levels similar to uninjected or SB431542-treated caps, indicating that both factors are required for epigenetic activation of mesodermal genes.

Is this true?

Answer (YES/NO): YES